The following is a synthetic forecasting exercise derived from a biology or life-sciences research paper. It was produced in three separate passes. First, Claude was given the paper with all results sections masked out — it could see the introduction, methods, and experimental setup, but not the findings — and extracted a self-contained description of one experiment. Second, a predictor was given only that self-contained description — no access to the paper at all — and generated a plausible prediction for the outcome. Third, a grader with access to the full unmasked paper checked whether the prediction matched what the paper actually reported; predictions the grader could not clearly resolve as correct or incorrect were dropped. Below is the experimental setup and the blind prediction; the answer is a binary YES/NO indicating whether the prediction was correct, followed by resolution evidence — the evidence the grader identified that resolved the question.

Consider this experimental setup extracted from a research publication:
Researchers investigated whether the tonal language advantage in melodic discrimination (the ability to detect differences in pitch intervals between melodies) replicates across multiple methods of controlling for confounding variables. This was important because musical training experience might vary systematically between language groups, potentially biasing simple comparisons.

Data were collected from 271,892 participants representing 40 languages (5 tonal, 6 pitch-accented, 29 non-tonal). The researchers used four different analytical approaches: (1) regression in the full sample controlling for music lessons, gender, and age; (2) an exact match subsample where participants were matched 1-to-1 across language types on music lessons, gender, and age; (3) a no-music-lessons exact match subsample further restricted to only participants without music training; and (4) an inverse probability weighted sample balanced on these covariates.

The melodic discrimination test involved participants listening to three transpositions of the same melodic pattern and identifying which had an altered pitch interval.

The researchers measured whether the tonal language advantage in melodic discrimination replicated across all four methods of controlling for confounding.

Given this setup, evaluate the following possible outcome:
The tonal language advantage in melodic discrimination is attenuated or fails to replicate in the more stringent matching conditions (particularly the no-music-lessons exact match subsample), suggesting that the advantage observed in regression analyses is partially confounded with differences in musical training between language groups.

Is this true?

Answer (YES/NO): NO